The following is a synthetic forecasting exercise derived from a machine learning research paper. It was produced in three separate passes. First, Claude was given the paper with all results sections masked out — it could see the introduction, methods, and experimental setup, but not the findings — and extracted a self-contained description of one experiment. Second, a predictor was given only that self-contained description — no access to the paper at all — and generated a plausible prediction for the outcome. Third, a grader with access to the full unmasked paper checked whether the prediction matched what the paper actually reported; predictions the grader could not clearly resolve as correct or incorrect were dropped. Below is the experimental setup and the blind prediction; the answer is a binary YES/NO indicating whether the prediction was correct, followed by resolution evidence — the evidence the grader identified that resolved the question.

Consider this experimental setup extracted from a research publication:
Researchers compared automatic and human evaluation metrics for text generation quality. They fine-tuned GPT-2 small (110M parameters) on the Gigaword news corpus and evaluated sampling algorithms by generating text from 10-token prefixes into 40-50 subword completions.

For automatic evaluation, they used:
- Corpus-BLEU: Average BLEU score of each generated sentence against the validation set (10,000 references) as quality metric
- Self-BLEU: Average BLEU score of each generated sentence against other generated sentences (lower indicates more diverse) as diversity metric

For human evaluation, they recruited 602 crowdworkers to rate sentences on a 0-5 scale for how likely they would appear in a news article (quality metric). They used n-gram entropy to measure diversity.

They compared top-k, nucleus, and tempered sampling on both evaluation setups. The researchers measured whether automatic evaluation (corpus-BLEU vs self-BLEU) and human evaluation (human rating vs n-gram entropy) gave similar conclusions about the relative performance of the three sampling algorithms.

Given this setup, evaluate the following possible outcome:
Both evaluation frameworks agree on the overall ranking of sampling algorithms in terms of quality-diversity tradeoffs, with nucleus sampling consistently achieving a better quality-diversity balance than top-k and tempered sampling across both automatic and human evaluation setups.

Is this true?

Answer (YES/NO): NO